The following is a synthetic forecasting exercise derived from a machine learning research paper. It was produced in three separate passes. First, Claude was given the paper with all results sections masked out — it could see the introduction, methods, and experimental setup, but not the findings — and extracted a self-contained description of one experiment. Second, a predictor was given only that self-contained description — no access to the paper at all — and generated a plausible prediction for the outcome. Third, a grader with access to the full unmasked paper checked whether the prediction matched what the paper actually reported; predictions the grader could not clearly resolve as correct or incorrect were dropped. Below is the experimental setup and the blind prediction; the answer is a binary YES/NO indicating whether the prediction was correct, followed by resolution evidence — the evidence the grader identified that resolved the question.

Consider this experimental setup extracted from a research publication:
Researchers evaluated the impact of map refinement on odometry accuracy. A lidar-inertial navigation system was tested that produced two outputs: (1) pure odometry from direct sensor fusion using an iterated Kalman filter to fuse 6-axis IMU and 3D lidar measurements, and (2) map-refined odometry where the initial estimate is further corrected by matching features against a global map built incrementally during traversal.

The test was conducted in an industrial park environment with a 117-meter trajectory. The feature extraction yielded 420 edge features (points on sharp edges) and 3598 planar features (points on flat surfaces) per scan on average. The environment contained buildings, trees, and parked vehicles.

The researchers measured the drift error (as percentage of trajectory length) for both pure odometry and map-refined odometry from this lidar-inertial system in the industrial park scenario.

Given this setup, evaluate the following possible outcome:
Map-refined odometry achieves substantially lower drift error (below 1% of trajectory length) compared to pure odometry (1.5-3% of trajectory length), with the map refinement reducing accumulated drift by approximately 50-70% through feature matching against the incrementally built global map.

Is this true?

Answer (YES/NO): NO